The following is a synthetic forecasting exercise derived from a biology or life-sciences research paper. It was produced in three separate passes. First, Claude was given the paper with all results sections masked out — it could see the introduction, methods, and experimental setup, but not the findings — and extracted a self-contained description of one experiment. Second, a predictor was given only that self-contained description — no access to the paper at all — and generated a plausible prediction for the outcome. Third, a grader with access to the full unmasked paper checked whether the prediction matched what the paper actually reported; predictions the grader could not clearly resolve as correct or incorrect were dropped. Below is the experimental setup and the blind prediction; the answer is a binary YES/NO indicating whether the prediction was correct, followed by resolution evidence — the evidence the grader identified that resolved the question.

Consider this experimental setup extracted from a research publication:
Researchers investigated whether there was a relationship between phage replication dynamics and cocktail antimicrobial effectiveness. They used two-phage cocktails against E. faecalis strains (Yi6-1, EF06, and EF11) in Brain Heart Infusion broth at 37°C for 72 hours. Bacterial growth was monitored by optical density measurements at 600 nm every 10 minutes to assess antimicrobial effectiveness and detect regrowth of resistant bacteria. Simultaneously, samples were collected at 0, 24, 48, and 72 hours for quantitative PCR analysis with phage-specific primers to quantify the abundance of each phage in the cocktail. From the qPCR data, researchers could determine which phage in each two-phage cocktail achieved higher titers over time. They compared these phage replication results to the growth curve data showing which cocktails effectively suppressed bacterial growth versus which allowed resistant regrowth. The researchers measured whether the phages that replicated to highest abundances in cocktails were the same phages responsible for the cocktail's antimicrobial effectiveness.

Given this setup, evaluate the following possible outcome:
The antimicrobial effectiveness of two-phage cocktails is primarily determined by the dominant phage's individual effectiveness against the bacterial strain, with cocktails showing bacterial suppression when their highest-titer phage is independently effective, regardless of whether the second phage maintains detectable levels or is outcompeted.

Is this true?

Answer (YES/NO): NO